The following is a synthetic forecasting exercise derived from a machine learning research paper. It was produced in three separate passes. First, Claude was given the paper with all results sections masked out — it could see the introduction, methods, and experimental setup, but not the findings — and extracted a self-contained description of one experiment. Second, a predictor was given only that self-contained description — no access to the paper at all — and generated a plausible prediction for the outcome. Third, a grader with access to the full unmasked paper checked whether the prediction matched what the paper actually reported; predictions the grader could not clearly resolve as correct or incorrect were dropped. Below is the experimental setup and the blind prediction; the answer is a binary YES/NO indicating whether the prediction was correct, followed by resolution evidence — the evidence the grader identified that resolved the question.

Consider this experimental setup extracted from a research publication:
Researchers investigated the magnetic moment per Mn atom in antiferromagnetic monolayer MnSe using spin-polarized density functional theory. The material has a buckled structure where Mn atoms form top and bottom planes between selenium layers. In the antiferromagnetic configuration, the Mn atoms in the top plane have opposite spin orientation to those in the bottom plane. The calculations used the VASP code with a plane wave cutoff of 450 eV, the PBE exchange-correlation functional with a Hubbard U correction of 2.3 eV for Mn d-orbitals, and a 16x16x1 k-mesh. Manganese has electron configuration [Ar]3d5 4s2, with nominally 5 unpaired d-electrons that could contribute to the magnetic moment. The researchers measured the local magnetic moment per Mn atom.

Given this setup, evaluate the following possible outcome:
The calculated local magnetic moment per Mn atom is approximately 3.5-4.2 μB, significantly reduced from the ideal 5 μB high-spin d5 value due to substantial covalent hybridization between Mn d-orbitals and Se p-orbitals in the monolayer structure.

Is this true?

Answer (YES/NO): NO